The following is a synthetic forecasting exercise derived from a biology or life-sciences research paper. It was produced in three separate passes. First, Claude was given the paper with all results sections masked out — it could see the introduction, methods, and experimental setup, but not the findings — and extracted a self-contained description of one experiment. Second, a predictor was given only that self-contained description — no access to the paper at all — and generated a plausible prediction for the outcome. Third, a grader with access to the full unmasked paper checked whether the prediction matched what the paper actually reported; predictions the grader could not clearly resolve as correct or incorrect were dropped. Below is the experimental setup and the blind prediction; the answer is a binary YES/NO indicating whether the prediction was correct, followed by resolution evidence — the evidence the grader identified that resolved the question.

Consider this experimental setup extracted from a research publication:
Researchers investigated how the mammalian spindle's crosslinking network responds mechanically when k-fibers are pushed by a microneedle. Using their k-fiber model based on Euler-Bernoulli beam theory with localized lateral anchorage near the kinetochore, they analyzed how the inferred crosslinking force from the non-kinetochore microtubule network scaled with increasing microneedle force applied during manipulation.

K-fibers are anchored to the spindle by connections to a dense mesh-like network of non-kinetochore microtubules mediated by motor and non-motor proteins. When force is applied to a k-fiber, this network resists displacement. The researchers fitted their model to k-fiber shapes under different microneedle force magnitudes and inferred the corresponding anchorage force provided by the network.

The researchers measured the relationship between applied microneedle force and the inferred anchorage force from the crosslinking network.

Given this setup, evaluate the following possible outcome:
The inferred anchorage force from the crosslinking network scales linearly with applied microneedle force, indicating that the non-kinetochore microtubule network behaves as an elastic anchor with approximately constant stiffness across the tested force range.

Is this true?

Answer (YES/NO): YES